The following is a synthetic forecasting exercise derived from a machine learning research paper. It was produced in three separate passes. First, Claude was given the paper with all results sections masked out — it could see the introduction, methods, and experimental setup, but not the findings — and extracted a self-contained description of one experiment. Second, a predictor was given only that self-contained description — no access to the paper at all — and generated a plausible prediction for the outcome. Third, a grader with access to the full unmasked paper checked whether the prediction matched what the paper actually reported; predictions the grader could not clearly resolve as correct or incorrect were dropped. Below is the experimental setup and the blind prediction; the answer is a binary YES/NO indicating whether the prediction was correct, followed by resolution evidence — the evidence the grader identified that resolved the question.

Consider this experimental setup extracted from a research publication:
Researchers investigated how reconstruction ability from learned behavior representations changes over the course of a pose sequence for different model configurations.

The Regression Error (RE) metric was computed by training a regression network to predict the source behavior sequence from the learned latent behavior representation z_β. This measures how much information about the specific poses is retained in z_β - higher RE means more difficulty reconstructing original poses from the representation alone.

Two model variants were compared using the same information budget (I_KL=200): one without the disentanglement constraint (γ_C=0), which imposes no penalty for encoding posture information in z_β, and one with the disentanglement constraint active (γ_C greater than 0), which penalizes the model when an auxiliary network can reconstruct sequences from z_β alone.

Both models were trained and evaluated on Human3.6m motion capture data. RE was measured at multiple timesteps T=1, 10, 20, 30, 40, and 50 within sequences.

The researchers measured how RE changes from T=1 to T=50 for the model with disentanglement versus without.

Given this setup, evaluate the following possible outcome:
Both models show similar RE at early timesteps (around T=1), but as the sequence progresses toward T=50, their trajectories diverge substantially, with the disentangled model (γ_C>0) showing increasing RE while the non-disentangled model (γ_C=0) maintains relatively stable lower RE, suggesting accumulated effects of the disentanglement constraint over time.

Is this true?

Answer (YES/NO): NO